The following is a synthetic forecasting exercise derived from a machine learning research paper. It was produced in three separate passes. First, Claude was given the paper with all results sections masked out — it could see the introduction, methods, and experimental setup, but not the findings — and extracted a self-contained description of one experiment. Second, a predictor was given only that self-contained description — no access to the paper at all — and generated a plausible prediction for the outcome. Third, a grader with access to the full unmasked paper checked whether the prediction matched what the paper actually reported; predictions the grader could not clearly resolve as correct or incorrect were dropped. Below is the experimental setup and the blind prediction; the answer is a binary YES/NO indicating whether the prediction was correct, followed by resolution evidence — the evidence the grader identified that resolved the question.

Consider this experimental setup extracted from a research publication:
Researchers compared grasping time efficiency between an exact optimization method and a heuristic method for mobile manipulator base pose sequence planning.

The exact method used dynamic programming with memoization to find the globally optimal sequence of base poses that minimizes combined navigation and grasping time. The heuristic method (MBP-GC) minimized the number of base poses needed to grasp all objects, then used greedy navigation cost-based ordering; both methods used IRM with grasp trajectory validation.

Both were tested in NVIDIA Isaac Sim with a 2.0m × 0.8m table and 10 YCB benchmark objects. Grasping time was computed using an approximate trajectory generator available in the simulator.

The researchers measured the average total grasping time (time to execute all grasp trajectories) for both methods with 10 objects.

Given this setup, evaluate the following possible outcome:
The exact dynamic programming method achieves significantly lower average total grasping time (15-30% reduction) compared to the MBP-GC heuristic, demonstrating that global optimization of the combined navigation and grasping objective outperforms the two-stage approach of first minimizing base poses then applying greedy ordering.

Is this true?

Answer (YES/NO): YES